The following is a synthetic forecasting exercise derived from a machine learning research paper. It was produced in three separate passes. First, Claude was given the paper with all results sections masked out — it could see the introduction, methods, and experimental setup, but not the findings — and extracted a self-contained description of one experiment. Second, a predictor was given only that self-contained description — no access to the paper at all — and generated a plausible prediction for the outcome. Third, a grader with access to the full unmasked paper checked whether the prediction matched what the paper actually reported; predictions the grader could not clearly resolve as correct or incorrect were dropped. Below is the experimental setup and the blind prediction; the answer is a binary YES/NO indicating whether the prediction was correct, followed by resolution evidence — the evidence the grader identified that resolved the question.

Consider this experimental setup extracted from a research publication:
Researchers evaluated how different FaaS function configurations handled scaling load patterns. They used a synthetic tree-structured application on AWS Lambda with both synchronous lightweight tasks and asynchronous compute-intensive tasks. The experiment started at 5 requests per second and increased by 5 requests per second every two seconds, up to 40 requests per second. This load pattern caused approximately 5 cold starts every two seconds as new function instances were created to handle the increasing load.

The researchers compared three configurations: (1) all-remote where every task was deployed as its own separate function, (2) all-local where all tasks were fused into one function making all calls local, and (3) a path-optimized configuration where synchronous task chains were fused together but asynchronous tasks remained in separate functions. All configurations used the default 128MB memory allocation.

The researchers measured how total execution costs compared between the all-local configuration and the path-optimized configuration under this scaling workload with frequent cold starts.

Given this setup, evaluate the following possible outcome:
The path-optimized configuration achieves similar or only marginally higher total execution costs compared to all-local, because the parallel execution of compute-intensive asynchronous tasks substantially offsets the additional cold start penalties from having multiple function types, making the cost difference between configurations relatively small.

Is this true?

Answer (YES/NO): YES